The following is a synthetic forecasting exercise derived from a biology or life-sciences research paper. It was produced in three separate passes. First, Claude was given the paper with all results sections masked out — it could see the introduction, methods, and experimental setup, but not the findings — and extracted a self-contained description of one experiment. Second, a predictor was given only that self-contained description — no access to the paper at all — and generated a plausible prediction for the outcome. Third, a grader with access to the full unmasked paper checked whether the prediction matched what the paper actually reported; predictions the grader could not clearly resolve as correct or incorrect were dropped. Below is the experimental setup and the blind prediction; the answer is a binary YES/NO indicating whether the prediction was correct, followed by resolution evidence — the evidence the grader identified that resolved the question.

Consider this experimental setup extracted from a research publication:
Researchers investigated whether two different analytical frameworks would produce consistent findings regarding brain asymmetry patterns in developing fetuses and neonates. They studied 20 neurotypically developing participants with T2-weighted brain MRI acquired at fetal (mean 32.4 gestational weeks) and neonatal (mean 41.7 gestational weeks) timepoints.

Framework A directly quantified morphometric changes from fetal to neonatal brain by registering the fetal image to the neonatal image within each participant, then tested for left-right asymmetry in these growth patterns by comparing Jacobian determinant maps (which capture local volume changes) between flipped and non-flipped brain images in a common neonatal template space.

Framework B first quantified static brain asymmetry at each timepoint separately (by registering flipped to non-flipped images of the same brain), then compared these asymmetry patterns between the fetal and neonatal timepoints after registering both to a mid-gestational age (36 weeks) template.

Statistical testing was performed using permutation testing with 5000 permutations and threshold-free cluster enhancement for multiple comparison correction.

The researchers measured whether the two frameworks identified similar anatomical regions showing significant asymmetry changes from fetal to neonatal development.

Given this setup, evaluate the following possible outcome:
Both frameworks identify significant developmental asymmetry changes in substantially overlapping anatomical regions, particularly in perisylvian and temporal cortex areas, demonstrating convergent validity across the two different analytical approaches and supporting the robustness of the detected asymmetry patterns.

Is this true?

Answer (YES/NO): NO